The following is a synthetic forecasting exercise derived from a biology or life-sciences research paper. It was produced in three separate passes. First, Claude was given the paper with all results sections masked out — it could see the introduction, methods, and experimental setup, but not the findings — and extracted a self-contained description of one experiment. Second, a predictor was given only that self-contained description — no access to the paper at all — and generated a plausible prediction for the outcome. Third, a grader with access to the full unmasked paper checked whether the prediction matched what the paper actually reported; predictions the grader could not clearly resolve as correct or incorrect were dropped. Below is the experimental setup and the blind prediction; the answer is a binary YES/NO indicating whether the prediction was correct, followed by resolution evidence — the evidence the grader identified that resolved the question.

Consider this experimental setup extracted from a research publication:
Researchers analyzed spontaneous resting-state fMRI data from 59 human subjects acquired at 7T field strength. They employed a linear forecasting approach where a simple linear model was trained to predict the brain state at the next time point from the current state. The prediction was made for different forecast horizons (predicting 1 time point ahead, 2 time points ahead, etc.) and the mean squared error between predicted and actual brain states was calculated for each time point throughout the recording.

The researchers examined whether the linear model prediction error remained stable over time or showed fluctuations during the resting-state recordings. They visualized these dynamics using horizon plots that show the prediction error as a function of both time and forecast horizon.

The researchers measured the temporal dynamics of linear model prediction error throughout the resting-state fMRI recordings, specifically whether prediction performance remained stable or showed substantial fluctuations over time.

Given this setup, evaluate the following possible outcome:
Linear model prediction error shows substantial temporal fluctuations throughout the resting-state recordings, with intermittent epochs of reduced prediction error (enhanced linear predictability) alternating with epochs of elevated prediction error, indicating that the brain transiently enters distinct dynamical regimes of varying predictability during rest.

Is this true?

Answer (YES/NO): YES